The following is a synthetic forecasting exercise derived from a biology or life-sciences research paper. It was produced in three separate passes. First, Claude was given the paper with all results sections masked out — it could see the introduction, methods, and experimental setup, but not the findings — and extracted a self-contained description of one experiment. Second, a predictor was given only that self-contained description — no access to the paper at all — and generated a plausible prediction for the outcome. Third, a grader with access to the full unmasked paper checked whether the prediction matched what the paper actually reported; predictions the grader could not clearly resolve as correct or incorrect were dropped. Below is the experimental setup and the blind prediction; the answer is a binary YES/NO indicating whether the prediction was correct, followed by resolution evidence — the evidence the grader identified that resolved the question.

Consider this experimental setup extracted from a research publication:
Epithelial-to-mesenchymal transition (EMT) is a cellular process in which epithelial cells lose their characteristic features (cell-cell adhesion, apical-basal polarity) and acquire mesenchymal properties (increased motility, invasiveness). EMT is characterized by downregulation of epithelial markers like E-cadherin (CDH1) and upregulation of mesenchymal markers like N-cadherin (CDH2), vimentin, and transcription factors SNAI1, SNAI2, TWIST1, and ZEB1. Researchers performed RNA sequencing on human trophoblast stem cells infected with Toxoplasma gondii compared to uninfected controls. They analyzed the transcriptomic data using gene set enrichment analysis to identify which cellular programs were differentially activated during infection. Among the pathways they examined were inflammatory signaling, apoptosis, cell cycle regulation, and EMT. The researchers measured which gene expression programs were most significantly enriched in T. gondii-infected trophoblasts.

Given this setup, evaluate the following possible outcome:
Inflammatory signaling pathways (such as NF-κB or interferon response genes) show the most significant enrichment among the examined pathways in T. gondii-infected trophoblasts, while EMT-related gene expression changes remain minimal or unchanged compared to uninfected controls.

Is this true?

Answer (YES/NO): NO